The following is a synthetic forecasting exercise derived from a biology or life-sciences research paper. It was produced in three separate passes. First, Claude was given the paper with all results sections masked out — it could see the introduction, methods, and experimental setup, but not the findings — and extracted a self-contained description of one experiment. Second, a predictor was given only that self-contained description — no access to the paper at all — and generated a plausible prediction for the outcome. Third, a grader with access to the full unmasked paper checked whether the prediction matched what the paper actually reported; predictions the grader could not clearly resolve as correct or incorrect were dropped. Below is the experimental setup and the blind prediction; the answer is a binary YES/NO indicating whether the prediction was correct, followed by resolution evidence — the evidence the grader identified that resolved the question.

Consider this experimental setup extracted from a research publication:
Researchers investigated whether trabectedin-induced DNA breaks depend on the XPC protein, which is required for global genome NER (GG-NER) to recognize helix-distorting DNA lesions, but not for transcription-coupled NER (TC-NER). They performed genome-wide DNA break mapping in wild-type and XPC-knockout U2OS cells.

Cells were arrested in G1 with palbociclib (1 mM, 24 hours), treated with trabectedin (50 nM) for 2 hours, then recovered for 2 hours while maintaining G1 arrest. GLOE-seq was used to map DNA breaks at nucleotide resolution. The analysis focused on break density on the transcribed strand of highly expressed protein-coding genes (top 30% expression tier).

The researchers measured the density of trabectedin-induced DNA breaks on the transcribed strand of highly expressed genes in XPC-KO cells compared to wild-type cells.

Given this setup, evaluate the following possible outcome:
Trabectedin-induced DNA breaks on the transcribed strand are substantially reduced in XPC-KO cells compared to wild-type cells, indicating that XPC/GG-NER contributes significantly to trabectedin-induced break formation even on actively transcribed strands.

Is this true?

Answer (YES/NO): NO